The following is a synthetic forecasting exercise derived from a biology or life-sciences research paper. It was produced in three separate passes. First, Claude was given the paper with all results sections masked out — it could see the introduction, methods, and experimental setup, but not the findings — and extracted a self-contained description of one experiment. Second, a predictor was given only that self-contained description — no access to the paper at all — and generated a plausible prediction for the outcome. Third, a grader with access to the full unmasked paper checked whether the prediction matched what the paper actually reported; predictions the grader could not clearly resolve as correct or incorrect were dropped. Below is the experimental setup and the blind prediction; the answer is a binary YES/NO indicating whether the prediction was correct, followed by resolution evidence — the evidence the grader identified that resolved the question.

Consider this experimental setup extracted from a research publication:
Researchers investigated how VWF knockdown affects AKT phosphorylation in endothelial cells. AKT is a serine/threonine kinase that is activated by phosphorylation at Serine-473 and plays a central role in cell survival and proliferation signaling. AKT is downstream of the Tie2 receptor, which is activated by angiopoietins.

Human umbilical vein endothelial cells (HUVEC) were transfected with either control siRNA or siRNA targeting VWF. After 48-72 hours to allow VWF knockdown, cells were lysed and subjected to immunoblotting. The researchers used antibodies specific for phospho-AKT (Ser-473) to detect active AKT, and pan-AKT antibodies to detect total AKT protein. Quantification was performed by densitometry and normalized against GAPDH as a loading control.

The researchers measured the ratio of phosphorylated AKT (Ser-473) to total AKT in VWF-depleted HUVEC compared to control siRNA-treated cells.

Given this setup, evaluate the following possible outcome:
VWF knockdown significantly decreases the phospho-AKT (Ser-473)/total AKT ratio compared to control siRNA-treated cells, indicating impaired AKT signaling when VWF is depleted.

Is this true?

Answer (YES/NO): YES